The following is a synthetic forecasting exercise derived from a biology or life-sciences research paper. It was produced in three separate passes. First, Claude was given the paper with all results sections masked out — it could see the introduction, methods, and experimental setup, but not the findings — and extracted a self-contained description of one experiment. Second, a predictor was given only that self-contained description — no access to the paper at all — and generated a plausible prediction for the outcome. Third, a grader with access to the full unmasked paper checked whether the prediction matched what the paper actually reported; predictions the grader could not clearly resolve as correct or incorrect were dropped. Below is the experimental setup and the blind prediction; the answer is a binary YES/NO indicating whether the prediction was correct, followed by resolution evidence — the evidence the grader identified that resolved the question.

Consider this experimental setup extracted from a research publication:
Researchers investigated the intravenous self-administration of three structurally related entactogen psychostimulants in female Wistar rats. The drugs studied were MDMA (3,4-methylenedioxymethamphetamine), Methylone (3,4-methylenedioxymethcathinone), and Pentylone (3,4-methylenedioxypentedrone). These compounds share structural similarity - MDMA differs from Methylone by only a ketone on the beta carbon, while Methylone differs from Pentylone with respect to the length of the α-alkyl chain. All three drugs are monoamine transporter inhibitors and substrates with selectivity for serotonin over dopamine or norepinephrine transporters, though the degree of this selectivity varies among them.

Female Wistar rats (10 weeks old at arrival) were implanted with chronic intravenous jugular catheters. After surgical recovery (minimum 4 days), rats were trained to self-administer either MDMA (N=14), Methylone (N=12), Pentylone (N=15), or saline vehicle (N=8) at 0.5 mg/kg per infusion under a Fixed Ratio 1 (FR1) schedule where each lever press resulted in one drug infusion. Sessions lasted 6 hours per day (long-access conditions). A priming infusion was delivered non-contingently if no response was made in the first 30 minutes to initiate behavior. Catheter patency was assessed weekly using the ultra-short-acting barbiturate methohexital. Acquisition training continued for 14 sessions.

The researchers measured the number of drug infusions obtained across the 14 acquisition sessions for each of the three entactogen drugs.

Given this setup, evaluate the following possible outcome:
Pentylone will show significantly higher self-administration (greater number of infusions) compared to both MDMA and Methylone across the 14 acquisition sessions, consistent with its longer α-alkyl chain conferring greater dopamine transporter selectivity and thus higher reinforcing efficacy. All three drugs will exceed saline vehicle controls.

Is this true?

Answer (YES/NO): NO